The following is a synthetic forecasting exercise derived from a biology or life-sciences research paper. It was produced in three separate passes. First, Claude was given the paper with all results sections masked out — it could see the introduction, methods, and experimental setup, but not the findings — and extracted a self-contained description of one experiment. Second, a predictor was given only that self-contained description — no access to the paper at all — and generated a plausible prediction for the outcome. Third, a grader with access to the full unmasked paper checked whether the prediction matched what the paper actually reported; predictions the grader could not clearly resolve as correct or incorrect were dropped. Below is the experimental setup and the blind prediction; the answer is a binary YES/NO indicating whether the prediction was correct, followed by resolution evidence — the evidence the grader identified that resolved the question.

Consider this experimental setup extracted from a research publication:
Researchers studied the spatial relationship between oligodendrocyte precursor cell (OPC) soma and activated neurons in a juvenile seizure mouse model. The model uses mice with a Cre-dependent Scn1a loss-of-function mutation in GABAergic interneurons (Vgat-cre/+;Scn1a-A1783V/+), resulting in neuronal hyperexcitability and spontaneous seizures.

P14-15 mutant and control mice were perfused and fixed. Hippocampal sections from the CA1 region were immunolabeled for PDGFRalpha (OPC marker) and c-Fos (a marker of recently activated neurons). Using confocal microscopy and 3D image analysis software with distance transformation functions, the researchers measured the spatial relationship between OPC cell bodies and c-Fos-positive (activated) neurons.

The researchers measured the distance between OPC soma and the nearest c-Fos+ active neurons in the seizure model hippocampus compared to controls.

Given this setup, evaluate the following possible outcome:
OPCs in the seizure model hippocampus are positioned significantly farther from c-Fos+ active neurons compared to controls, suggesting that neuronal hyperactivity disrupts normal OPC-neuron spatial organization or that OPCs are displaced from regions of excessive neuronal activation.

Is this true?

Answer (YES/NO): NO